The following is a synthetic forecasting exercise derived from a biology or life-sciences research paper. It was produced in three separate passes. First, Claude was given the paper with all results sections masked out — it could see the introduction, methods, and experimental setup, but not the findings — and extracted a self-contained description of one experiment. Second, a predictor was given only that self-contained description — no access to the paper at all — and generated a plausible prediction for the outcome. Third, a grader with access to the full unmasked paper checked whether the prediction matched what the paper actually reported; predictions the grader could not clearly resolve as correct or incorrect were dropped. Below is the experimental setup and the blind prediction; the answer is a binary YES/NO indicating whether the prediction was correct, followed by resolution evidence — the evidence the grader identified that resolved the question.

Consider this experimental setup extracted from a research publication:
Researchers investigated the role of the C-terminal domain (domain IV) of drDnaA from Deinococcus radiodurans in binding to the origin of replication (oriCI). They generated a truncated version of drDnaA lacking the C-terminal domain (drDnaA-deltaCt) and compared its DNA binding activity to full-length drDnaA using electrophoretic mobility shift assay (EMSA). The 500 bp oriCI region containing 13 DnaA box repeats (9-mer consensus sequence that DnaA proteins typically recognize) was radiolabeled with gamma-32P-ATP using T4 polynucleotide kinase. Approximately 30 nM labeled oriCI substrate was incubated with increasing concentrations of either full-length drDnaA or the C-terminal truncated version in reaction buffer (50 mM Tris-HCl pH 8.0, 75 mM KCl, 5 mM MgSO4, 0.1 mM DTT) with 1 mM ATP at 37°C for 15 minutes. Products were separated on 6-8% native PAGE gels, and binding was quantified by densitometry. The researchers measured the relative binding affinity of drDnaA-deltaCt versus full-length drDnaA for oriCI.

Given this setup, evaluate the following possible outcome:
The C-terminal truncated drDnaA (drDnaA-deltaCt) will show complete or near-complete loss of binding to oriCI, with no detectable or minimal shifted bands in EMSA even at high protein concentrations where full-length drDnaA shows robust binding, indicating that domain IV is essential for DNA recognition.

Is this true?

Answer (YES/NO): YES